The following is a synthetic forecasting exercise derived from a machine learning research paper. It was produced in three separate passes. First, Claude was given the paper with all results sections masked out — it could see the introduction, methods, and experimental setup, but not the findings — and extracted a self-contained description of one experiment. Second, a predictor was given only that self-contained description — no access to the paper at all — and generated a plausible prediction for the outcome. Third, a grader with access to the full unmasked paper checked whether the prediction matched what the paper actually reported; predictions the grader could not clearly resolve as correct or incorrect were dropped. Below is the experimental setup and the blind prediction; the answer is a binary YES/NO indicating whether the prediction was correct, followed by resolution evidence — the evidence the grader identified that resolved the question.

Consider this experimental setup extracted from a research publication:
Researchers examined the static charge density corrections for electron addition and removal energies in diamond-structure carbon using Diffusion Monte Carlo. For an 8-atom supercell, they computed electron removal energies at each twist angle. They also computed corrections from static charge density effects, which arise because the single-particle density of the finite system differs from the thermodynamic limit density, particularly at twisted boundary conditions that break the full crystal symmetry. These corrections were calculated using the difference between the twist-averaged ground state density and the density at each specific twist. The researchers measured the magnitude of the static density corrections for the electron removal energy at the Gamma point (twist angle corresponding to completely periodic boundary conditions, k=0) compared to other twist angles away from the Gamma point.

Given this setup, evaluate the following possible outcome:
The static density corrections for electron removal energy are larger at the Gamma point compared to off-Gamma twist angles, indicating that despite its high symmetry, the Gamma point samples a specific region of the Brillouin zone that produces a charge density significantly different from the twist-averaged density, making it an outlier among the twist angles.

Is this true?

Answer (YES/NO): YES